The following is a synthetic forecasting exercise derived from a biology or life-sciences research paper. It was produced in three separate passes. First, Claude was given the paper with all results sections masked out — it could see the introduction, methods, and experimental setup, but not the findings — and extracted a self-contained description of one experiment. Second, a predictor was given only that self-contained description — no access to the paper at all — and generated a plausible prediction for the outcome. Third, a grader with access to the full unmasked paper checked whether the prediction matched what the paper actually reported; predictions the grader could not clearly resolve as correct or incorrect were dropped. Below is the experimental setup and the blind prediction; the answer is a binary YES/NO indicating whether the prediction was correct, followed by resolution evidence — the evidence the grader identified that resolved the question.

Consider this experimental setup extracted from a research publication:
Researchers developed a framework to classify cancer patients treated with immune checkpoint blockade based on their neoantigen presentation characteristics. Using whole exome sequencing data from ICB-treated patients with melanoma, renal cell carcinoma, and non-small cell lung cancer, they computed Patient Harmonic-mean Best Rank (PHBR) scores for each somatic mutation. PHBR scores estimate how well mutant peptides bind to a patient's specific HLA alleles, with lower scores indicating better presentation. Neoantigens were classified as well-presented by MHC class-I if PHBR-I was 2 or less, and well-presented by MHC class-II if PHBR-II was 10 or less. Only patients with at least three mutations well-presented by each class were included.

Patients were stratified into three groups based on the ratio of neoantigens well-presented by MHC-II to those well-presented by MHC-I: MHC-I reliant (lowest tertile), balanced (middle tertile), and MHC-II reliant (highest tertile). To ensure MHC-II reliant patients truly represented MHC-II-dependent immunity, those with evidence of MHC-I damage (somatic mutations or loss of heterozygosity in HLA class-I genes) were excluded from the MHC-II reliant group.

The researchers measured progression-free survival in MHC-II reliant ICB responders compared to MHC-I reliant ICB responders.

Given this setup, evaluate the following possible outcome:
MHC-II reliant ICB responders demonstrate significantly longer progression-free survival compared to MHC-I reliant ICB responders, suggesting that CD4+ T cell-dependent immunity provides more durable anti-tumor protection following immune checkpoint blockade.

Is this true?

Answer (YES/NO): NO